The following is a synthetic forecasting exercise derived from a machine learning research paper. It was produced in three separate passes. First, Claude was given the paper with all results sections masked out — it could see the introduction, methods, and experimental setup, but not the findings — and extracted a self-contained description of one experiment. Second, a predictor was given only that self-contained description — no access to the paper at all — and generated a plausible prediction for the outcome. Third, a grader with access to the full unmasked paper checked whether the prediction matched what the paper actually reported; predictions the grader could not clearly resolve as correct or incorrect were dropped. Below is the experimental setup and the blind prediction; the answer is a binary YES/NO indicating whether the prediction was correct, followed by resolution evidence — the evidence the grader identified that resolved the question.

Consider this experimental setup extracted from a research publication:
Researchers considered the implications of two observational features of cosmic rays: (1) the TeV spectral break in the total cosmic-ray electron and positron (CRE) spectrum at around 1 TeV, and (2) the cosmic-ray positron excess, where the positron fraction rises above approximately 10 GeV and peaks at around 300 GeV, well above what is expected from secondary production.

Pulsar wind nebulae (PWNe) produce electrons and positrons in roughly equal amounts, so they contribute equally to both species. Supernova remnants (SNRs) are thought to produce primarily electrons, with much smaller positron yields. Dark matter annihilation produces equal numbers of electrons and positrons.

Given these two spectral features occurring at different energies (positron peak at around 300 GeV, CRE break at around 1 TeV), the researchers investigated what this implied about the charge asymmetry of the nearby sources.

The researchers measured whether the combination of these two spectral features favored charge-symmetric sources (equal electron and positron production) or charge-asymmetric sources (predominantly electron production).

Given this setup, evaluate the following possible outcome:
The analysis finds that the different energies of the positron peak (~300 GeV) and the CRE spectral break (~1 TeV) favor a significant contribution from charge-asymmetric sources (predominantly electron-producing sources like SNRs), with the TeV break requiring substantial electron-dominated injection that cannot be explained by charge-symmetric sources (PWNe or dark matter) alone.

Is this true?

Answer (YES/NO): YES